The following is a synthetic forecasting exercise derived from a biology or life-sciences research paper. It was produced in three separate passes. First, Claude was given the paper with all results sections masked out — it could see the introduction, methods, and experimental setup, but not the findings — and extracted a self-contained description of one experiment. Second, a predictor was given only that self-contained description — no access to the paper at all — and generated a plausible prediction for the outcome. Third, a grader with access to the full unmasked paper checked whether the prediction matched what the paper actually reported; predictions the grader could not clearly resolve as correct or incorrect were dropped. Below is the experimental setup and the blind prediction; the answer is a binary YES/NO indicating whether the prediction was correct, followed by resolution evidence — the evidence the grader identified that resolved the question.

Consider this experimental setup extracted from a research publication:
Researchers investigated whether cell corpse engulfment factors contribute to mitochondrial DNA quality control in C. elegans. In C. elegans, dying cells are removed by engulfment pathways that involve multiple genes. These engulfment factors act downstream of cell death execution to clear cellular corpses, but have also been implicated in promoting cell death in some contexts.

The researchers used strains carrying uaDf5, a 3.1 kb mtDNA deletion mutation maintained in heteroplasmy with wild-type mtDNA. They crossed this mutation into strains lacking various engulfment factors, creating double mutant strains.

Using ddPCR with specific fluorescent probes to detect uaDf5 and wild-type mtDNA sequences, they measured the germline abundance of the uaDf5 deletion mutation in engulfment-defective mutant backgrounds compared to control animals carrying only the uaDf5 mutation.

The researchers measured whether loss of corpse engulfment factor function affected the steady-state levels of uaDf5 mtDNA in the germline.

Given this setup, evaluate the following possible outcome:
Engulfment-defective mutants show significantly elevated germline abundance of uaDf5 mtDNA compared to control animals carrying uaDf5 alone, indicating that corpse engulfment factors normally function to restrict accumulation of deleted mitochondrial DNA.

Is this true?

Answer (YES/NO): YES